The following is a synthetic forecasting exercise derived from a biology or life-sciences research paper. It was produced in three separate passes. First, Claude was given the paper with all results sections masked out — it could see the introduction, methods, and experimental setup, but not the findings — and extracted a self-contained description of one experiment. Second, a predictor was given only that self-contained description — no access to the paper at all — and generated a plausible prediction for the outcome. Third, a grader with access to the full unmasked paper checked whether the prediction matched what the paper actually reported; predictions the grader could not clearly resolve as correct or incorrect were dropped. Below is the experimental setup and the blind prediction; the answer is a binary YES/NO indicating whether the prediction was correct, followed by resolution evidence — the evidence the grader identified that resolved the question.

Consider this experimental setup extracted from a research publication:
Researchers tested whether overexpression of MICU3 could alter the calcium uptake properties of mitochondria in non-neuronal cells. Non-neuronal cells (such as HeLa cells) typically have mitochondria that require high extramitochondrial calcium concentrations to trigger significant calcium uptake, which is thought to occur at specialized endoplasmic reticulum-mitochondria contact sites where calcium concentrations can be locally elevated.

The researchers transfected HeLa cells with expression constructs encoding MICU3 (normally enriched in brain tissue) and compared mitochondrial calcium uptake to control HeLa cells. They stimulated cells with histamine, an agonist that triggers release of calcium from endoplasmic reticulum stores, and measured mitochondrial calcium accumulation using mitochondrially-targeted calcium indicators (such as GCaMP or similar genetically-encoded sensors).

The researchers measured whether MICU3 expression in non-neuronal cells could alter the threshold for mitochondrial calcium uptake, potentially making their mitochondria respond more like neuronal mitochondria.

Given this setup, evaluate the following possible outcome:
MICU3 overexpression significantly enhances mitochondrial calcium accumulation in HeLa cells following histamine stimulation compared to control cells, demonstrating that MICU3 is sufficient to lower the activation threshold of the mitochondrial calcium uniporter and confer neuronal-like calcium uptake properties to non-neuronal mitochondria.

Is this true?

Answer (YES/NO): YES